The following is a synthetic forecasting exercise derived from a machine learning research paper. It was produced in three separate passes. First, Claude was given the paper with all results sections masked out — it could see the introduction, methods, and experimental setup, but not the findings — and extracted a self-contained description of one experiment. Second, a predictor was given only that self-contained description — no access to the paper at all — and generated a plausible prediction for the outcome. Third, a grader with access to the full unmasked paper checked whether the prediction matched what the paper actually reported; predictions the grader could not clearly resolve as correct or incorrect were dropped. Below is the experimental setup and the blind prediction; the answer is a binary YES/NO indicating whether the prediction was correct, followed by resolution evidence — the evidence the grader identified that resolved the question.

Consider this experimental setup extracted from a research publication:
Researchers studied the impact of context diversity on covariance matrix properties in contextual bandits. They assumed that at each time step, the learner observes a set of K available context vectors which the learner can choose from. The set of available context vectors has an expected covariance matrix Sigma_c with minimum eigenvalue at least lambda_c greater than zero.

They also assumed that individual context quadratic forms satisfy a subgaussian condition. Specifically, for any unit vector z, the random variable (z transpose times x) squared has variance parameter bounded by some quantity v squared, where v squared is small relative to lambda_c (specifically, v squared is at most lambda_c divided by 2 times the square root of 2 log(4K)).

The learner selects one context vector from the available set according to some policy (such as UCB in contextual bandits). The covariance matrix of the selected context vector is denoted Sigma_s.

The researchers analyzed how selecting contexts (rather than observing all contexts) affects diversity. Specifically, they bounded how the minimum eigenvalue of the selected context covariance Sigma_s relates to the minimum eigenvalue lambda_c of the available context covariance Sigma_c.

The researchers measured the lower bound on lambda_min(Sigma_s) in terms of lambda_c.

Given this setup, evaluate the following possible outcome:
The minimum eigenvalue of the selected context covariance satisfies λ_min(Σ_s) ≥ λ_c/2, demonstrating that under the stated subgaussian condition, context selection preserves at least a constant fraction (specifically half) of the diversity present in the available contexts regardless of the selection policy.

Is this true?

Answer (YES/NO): NO